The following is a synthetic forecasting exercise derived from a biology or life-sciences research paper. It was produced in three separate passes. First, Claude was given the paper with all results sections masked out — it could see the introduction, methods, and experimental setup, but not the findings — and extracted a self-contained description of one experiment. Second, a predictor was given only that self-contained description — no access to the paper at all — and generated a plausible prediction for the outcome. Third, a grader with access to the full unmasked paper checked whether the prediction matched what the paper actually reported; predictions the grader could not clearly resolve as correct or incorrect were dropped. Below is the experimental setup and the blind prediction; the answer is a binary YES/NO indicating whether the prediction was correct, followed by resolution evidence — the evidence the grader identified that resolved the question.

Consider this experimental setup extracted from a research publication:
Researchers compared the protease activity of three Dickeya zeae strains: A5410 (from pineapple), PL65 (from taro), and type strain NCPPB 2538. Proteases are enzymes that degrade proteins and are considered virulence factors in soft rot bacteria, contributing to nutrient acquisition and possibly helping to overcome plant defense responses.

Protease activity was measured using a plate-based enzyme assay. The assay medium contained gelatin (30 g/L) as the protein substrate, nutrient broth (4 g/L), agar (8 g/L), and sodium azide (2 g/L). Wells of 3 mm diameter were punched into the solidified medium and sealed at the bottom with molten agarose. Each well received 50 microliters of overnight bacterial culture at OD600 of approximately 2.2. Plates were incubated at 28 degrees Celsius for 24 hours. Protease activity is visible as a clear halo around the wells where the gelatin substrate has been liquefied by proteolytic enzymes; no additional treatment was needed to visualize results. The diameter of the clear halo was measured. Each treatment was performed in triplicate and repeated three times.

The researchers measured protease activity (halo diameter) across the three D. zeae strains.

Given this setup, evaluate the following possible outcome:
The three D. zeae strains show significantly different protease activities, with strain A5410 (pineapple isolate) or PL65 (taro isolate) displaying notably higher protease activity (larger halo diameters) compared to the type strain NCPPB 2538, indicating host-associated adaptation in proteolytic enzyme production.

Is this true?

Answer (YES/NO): NO